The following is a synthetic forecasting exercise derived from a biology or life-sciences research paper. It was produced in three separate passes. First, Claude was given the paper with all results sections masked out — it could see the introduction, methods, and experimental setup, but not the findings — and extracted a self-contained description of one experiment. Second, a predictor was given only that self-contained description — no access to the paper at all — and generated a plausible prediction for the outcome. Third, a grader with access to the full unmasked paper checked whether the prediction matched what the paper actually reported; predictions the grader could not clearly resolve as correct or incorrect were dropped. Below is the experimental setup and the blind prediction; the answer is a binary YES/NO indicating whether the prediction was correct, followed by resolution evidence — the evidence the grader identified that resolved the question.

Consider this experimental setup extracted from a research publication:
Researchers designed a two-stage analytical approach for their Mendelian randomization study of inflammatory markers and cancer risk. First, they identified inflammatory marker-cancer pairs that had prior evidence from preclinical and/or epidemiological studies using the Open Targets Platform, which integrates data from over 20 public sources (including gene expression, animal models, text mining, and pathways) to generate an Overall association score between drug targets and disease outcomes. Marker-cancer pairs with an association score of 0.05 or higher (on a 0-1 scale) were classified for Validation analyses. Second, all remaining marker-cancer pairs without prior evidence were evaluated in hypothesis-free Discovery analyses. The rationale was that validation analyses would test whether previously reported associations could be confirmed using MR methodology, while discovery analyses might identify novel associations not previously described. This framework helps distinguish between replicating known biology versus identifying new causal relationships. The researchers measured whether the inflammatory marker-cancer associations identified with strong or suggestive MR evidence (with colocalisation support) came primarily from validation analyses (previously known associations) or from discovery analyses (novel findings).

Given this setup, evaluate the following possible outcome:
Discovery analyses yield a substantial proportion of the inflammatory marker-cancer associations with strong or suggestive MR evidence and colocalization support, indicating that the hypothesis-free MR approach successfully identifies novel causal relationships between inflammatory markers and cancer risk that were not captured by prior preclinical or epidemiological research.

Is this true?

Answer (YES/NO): YES